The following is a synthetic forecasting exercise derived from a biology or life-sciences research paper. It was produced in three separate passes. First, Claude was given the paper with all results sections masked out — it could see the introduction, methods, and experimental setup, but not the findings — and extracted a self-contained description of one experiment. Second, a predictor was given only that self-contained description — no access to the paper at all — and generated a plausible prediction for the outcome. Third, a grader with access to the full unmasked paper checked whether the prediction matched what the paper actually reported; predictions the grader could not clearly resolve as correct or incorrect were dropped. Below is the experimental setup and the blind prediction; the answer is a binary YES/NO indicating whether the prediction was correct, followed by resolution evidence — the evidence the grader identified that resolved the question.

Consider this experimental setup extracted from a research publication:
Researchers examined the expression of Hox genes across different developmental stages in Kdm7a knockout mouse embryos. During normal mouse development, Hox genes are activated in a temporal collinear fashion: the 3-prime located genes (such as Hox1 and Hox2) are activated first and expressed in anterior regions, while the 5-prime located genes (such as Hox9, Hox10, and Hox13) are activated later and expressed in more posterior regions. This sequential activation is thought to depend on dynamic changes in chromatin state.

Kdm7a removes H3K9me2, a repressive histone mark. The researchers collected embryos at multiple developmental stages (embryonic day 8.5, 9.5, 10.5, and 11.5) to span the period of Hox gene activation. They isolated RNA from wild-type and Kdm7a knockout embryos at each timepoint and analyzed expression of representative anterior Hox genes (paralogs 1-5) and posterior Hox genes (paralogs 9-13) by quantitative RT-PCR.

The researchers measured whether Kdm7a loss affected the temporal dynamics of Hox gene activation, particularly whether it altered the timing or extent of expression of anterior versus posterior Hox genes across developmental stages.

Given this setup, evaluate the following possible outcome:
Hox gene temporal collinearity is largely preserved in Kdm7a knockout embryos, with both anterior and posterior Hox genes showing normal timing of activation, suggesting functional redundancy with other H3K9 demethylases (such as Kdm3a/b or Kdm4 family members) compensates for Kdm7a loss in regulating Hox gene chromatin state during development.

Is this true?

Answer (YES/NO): NO